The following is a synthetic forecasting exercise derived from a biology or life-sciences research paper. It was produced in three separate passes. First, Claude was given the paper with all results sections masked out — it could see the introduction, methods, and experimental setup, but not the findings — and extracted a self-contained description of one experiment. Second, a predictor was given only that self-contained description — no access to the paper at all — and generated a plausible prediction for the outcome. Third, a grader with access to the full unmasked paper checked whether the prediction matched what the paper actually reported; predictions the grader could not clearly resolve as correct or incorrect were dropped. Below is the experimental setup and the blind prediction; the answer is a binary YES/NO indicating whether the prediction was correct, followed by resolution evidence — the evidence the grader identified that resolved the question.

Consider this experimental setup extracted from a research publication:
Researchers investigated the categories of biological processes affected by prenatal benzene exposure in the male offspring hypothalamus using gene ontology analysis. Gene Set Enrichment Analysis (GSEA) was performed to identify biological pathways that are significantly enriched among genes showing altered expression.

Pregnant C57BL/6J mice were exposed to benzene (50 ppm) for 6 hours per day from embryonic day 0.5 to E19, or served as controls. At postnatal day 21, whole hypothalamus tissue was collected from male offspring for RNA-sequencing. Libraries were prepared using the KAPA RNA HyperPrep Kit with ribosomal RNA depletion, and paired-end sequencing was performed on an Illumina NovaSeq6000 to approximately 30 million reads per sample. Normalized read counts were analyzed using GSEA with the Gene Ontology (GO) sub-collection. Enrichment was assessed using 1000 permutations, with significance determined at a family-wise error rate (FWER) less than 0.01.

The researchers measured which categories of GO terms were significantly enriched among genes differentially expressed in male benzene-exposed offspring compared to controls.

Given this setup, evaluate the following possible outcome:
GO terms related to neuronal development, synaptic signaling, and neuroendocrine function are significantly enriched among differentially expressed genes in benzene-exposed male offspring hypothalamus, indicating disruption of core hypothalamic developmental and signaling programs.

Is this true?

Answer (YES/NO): NO